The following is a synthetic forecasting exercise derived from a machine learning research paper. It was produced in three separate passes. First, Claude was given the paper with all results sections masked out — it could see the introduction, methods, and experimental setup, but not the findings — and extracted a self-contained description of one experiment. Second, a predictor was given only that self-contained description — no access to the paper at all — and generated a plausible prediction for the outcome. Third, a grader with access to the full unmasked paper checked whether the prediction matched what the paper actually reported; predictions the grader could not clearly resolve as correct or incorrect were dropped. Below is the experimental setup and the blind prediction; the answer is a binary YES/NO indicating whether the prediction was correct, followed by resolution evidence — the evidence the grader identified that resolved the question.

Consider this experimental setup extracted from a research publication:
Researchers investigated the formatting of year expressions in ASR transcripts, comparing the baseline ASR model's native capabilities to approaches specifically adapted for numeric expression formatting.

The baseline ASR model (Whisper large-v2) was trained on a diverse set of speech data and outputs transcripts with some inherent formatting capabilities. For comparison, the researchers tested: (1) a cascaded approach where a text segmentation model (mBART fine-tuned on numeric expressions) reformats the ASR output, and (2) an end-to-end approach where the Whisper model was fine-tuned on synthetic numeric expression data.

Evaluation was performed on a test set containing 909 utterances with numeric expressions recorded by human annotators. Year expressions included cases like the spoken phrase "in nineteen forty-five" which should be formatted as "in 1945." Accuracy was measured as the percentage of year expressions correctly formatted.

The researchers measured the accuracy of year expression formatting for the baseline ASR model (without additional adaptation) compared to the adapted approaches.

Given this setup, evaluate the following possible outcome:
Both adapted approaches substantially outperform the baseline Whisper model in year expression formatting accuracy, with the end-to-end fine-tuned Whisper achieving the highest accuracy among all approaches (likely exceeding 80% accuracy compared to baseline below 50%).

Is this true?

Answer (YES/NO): NO